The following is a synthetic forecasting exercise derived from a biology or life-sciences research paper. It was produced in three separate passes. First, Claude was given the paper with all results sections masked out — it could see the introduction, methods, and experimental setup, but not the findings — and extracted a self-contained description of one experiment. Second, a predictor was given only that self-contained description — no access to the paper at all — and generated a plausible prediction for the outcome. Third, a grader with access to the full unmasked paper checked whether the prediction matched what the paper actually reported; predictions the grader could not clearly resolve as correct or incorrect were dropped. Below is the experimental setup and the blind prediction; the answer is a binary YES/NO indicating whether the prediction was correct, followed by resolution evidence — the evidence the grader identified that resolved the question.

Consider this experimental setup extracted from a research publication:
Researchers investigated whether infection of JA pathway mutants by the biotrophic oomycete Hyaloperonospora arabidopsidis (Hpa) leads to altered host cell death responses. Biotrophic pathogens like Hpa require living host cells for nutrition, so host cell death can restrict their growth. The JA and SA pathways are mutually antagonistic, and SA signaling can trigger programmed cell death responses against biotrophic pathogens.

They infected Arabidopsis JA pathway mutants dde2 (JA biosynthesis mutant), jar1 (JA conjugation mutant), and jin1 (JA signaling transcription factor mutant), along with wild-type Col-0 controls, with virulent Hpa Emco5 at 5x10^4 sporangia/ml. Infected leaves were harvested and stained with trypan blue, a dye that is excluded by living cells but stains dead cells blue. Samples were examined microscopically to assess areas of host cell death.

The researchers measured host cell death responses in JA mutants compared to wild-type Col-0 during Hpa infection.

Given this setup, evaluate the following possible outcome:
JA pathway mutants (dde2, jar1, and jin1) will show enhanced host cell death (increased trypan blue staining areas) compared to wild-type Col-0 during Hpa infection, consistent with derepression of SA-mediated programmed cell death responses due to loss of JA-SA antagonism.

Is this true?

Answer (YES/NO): YES